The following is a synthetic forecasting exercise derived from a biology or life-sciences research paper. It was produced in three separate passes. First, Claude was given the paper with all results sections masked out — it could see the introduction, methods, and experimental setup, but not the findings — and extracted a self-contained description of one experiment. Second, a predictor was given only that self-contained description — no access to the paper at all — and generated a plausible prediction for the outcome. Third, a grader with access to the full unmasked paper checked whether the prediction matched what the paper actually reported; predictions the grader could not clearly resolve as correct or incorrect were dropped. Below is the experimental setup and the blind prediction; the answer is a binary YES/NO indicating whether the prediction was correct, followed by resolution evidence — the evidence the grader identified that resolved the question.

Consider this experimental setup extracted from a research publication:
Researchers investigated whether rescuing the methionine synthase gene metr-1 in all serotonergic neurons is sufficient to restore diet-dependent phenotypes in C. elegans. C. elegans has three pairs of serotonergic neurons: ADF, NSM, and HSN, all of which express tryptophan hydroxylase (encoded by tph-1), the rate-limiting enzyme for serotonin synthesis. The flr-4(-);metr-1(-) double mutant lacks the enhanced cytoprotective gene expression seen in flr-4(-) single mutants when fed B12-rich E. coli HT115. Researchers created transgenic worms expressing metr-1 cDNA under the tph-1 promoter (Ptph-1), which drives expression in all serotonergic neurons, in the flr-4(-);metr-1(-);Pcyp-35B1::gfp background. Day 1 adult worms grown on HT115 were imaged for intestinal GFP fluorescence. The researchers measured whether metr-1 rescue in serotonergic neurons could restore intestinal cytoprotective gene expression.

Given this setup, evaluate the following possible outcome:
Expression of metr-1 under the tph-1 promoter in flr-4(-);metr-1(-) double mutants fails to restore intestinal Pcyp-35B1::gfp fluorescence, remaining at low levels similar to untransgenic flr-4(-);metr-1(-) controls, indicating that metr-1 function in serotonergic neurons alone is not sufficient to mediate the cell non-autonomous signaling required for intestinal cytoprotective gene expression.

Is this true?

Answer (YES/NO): NO